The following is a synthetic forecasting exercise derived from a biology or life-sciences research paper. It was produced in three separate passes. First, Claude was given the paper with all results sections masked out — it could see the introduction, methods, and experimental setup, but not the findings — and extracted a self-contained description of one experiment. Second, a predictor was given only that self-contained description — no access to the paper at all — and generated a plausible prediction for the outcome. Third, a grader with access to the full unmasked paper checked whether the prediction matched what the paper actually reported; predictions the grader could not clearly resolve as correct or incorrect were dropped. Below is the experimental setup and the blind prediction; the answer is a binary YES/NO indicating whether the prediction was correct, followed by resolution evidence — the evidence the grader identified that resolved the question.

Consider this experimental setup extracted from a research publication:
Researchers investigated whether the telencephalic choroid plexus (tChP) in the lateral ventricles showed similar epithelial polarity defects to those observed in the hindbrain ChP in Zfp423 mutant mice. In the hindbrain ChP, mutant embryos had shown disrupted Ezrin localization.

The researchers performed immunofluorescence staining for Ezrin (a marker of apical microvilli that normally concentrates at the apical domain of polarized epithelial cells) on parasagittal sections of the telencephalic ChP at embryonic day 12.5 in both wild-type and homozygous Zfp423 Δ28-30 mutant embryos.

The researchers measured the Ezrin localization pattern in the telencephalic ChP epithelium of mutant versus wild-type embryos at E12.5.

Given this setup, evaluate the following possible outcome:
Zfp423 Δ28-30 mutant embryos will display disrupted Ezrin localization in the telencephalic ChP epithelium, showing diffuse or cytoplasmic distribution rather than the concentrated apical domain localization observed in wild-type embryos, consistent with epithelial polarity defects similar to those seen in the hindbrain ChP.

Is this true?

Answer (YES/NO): NO